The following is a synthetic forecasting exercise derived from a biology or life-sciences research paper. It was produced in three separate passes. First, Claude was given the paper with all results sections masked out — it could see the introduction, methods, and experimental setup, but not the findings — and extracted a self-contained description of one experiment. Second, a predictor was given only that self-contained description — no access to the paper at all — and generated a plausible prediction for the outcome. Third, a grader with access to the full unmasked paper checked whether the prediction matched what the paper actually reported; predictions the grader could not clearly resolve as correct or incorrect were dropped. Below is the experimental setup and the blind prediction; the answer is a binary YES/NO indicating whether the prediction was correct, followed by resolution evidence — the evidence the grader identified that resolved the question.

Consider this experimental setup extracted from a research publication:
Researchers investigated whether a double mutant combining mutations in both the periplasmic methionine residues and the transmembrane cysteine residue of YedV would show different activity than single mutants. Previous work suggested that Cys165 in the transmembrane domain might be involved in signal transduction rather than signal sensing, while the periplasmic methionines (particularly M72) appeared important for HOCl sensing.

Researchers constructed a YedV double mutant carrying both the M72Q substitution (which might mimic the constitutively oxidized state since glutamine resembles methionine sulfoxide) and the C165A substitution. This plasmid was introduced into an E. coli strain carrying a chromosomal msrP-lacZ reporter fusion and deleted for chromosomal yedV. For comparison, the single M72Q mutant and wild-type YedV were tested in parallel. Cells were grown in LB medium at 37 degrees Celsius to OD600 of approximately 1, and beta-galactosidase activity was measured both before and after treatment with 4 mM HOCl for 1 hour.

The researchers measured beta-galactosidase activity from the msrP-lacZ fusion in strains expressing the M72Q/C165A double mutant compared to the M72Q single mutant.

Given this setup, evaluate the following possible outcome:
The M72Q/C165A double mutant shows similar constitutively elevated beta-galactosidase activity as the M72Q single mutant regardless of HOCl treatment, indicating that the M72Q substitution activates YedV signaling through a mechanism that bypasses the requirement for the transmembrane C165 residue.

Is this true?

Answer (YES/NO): NO